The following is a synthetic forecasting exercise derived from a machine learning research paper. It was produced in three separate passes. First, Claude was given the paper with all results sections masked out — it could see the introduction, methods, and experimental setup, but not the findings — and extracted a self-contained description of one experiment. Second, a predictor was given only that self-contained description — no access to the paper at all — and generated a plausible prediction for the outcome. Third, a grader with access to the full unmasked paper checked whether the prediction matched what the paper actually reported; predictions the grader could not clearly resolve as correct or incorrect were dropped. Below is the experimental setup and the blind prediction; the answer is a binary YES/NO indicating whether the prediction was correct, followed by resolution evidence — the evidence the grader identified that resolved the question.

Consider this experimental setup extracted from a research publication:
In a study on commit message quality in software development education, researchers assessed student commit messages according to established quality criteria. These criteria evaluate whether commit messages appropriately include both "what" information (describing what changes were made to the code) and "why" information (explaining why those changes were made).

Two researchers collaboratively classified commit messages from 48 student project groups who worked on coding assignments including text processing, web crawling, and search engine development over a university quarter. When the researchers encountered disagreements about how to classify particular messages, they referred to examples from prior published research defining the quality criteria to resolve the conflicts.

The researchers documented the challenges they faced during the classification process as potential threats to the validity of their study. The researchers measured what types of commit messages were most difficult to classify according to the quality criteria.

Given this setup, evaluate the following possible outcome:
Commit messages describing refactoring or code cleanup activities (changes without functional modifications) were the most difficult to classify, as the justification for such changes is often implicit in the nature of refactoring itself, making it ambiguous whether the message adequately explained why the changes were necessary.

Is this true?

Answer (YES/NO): NO